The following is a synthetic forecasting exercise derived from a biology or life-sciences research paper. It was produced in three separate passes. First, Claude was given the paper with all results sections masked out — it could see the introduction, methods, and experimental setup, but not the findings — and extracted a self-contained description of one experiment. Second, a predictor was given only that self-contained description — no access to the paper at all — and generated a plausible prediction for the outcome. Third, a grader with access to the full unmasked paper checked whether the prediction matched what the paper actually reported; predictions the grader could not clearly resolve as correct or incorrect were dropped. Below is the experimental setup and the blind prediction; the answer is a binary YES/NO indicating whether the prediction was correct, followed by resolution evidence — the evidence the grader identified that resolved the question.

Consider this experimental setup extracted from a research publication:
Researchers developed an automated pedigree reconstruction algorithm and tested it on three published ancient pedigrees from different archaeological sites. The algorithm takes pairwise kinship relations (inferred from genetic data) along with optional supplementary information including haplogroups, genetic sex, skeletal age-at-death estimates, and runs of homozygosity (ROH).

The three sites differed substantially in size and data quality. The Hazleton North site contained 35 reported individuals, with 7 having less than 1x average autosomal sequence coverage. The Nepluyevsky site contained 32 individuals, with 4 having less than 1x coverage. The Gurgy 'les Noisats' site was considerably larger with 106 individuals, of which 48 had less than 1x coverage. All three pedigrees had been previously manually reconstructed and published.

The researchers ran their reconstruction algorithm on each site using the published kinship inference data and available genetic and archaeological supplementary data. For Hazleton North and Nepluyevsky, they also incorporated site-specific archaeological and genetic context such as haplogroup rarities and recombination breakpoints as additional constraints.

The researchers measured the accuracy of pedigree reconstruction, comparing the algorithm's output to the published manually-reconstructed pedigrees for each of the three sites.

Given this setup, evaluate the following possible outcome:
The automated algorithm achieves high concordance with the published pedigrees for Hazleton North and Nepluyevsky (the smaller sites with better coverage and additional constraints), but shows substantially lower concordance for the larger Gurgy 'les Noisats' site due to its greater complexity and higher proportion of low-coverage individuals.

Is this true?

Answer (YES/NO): YES